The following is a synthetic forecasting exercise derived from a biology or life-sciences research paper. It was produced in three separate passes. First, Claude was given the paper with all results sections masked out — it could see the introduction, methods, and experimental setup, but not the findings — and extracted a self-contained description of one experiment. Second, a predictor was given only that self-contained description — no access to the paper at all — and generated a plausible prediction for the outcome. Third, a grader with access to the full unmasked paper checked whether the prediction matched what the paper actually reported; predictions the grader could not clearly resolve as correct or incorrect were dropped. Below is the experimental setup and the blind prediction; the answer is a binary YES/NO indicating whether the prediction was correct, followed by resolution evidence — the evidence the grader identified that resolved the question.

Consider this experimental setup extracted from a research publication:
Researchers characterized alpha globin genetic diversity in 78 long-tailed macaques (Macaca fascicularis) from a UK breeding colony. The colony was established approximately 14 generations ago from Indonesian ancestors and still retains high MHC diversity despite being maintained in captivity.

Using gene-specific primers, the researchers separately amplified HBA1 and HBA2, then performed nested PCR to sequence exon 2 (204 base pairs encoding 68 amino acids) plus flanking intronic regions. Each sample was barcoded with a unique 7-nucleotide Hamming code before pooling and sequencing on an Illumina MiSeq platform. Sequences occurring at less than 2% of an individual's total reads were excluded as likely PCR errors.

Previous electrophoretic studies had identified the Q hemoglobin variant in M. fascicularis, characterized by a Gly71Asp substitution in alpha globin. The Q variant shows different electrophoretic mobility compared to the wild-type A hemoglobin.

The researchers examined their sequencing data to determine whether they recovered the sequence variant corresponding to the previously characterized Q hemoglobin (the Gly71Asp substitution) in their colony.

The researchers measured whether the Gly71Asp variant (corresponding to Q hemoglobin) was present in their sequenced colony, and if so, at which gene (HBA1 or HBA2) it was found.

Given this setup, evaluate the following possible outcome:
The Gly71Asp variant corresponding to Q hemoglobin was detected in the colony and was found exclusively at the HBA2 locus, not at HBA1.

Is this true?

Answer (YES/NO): NO